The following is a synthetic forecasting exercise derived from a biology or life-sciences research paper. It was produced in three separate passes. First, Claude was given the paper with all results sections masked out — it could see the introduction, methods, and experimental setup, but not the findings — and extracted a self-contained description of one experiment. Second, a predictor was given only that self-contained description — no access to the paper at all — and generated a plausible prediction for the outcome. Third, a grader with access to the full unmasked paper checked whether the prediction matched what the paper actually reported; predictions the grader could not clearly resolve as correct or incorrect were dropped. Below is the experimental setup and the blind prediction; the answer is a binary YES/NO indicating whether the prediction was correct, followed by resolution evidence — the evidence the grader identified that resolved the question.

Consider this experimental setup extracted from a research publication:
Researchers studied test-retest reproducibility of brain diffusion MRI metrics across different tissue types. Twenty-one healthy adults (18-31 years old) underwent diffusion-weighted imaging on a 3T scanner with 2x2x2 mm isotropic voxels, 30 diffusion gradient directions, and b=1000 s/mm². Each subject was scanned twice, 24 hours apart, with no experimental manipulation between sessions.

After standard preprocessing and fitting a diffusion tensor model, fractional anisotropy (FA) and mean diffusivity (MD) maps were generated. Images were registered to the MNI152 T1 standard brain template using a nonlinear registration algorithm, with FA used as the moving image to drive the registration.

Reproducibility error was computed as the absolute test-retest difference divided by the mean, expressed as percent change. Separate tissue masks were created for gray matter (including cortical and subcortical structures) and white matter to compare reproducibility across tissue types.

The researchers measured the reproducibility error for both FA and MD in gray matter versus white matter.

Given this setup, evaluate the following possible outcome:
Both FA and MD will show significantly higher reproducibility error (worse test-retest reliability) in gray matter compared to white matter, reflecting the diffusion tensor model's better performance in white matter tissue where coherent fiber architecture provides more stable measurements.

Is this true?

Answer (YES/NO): YES